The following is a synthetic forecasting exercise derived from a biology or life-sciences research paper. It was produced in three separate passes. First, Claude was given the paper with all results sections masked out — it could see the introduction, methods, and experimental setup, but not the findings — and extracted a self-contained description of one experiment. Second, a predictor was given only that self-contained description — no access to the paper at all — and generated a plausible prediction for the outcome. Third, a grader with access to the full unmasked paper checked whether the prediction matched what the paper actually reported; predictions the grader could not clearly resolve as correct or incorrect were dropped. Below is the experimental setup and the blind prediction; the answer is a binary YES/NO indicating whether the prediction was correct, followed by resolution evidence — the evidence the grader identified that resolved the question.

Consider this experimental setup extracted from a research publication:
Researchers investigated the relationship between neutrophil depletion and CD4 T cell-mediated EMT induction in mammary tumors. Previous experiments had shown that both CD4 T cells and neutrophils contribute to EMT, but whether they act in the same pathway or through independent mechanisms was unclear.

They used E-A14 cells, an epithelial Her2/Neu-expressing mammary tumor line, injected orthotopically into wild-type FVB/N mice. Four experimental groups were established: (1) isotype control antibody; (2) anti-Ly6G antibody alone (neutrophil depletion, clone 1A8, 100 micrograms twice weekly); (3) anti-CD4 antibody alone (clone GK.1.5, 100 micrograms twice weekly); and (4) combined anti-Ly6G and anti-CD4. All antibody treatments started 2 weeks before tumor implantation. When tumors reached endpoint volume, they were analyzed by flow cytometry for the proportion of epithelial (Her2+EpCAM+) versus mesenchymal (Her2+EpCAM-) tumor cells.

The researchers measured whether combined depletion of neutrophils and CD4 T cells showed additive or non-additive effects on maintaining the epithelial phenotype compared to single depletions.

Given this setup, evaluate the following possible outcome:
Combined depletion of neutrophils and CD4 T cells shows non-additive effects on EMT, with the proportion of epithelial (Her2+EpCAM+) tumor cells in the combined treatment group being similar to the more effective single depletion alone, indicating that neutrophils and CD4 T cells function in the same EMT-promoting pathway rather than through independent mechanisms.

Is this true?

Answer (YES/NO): YES